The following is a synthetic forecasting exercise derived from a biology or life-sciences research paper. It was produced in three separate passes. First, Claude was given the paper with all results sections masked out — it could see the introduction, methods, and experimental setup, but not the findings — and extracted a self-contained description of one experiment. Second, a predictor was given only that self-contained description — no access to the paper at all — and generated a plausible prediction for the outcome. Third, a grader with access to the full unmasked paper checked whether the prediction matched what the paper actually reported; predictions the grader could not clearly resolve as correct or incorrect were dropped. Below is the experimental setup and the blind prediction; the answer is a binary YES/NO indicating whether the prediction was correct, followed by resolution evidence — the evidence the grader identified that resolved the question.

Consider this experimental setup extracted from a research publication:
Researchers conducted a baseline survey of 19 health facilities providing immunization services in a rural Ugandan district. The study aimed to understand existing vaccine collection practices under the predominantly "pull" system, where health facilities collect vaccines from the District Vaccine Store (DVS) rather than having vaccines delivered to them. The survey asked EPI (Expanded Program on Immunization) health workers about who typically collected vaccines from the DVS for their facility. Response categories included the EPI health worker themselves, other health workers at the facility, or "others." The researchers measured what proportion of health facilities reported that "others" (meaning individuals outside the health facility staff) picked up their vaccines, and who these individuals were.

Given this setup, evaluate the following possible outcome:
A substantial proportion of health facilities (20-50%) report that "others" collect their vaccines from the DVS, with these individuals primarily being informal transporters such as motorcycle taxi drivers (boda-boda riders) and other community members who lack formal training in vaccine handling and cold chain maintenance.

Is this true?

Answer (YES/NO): YES